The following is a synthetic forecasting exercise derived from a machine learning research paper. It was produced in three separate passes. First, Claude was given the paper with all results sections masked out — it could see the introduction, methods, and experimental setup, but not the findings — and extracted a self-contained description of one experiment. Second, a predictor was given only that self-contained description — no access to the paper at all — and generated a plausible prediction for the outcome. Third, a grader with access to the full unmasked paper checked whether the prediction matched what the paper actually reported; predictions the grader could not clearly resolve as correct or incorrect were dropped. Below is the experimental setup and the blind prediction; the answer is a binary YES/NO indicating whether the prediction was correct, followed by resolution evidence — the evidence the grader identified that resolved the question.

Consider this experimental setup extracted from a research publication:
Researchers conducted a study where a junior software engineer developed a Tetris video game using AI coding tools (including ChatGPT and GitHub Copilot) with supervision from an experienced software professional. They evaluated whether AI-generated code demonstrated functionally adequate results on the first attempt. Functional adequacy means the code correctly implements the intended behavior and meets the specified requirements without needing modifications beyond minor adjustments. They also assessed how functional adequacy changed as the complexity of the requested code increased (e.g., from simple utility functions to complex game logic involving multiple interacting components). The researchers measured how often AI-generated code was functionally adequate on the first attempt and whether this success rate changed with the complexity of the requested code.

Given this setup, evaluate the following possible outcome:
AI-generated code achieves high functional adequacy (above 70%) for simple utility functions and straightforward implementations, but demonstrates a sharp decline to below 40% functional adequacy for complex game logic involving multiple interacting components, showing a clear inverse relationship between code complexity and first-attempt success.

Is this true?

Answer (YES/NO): NO